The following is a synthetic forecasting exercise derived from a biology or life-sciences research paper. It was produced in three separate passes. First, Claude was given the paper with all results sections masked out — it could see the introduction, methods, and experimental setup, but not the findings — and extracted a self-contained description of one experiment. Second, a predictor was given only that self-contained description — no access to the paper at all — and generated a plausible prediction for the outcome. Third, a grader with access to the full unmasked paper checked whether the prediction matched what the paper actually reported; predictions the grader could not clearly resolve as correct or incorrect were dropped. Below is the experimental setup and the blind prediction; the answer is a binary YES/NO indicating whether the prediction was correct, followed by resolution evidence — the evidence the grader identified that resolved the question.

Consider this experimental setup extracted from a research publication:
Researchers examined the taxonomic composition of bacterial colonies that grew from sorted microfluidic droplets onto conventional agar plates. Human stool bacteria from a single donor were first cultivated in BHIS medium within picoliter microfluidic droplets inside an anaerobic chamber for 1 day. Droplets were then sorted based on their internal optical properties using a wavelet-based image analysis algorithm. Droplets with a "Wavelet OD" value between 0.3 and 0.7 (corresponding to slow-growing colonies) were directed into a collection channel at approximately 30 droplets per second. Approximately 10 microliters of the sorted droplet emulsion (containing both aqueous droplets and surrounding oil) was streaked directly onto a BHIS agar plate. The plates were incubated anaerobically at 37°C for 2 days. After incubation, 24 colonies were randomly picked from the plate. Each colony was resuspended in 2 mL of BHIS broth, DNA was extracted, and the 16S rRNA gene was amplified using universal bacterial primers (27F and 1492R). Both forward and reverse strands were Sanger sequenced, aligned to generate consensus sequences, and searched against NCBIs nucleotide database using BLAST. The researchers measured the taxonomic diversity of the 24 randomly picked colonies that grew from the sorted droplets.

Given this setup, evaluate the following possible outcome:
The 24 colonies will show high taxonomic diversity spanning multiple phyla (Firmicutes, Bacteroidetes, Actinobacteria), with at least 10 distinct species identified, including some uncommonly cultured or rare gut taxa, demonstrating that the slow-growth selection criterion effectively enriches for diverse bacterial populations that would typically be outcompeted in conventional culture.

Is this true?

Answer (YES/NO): NO